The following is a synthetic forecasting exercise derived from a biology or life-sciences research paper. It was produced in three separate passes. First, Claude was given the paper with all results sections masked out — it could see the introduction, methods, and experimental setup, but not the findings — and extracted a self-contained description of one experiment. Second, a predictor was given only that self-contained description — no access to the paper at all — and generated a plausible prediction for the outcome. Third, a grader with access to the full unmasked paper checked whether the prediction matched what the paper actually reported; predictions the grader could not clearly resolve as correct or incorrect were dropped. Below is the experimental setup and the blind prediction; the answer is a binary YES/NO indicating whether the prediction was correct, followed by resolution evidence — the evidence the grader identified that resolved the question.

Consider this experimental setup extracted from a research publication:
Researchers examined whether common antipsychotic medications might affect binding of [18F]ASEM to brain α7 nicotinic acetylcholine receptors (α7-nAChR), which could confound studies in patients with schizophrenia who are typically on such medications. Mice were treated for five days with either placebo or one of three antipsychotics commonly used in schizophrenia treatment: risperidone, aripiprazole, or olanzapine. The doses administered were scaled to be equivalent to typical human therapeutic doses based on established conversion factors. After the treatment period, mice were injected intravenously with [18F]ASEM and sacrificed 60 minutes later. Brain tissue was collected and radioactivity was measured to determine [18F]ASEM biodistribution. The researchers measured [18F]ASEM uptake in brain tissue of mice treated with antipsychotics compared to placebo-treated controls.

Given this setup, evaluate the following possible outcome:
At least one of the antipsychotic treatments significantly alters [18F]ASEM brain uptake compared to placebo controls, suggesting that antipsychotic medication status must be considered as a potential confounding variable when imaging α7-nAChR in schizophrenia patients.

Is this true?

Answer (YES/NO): NO